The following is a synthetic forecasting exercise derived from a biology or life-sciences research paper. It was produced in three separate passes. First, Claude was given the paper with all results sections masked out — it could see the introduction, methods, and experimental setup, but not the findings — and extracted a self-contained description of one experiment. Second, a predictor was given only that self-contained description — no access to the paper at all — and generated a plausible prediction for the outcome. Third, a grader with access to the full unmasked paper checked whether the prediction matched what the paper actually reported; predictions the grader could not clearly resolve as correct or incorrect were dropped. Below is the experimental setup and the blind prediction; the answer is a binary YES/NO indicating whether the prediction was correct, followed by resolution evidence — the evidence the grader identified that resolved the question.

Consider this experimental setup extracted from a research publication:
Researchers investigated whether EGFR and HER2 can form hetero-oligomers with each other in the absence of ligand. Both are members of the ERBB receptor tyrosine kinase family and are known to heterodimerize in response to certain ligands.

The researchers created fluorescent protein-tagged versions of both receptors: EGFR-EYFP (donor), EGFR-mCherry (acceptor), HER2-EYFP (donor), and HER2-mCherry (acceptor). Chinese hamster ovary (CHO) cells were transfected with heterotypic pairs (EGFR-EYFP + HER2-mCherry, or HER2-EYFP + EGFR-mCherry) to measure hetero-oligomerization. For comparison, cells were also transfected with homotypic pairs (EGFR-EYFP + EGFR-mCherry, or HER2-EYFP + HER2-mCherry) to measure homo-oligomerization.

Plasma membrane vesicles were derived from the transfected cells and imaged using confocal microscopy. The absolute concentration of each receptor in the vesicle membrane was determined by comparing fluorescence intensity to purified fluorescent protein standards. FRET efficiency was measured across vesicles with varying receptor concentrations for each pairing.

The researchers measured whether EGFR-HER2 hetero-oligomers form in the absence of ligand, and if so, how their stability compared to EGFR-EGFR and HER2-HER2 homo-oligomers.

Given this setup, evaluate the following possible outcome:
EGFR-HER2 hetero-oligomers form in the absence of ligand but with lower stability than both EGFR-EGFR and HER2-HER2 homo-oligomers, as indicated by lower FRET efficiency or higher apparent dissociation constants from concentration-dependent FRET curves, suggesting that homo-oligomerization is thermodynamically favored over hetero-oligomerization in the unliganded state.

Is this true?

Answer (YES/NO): NO